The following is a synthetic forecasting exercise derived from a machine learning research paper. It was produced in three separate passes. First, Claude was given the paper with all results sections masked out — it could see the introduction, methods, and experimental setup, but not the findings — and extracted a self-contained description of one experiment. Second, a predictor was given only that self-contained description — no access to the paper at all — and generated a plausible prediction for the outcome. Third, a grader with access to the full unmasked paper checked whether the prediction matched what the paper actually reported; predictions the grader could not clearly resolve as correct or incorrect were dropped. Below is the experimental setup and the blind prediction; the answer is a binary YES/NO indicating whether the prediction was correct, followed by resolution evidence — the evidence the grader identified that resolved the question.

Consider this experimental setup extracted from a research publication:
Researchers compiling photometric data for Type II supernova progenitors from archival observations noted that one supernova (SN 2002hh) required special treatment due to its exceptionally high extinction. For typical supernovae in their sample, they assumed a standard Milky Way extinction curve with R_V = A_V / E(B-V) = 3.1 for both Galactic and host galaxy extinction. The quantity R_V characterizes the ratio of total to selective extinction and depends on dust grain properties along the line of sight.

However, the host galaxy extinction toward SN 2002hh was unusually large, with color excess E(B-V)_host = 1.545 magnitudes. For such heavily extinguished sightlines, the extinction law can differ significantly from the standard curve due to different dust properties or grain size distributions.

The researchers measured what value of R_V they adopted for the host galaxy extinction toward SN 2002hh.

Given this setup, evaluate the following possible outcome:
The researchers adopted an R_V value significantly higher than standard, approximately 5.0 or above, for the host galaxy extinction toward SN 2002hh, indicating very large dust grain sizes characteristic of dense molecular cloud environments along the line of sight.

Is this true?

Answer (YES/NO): NO